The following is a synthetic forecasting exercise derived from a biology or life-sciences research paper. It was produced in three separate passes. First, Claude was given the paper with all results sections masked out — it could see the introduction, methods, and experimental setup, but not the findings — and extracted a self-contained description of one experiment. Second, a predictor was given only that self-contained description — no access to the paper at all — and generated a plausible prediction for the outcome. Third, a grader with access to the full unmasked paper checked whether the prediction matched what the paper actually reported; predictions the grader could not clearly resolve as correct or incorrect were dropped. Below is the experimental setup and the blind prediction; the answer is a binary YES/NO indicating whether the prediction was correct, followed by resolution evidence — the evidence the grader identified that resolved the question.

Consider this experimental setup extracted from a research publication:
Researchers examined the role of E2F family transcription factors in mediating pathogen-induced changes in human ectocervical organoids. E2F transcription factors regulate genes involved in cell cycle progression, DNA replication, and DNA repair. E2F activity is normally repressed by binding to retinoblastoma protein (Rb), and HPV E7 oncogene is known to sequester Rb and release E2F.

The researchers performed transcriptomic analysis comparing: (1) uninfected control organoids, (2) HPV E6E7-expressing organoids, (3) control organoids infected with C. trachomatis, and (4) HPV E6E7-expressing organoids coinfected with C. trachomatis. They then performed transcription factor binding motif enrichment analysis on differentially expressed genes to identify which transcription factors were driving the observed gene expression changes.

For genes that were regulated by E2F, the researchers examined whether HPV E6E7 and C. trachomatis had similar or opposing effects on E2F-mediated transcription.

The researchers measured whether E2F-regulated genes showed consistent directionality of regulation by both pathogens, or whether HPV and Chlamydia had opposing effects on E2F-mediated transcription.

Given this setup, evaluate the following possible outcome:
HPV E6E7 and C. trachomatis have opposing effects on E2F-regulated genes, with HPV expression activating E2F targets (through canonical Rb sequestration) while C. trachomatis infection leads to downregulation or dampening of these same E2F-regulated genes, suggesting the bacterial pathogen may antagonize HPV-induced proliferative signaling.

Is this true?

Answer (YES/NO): YES